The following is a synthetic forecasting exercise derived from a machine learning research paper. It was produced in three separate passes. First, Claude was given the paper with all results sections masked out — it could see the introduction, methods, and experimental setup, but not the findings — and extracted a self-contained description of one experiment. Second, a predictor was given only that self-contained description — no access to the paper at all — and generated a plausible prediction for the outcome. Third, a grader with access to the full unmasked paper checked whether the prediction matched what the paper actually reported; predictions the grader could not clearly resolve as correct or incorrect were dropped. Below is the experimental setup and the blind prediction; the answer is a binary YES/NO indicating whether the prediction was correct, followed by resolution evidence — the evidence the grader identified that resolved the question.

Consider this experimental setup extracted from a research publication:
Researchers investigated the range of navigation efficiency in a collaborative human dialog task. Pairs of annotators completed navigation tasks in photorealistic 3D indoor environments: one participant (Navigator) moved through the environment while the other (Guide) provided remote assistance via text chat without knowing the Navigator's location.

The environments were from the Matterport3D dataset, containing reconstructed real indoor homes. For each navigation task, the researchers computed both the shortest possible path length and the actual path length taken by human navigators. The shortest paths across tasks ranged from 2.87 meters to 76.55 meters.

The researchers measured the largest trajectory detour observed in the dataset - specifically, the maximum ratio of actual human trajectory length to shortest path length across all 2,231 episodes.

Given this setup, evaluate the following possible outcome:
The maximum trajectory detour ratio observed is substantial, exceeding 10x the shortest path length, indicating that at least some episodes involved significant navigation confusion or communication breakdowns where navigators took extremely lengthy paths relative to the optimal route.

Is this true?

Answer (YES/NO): YES